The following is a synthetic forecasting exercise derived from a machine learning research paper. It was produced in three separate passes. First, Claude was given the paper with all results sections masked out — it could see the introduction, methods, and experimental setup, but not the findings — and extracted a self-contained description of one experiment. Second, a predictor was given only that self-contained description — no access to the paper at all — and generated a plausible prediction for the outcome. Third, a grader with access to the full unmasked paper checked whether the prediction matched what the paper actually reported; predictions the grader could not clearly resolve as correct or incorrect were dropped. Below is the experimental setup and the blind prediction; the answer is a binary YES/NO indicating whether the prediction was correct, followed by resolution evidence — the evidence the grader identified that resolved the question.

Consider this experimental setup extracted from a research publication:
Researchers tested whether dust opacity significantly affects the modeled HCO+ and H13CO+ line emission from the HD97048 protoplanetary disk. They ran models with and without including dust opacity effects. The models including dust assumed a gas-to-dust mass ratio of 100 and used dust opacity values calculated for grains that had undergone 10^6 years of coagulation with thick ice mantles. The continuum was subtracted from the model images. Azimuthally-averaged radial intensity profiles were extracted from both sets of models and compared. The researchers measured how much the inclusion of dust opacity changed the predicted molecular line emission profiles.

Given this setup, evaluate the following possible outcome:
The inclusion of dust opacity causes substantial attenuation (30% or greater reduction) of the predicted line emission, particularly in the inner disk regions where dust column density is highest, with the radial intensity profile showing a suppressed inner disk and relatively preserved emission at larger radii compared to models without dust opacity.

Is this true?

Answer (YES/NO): NO